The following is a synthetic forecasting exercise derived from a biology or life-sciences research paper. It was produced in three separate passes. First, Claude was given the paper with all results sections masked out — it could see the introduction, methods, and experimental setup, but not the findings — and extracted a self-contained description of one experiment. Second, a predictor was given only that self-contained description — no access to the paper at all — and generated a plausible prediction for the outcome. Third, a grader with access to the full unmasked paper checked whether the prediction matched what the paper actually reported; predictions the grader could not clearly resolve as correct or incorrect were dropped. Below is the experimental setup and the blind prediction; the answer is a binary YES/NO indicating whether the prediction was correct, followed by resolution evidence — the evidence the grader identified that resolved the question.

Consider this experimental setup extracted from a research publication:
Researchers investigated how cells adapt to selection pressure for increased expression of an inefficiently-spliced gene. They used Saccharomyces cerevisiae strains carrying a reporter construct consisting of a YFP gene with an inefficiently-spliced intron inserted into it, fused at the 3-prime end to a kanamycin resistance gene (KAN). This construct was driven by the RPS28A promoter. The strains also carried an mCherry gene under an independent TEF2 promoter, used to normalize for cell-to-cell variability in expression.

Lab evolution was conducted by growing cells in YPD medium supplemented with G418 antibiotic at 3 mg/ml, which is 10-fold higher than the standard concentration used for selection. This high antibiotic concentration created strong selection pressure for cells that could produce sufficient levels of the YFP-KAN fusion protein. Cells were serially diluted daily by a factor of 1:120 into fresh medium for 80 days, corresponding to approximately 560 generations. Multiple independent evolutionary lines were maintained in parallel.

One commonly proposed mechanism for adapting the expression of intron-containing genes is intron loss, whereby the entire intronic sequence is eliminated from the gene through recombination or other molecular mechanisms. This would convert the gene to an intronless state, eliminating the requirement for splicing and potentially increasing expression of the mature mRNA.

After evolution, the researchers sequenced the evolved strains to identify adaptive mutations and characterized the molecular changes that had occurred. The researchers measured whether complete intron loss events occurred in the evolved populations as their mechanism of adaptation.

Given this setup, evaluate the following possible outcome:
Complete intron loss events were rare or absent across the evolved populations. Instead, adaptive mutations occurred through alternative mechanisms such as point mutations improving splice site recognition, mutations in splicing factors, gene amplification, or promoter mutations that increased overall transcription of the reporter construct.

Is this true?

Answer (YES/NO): NO